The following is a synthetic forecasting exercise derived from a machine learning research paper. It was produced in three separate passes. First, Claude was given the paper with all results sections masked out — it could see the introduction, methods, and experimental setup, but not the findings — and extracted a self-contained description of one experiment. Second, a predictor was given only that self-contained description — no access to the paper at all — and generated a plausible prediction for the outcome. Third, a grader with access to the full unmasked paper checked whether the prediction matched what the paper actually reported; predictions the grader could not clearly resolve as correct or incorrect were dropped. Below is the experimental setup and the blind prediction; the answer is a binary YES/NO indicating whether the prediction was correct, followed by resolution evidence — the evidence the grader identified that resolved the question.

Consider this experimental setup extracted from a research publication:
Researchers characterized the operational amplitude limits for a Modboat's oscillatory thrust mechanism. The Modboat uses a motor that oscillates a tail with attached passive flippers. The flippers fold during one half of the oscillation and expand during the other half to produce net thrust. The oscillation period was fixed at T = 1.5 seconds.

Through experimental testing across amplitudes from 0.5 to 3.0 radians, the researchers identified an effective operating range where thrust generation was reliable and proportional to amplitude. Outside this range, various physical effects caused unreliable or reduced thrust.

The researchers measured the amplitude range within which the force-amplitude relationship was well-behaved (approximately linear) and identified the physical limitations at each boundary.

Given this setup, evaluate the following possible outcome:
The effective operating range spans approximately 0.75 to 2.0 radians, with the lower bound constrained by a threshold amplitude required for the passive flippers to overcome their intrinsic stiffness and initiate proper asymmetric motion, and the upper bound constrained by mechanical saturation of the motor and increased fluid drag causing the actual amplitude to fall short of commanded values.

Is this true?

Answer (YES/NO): NO